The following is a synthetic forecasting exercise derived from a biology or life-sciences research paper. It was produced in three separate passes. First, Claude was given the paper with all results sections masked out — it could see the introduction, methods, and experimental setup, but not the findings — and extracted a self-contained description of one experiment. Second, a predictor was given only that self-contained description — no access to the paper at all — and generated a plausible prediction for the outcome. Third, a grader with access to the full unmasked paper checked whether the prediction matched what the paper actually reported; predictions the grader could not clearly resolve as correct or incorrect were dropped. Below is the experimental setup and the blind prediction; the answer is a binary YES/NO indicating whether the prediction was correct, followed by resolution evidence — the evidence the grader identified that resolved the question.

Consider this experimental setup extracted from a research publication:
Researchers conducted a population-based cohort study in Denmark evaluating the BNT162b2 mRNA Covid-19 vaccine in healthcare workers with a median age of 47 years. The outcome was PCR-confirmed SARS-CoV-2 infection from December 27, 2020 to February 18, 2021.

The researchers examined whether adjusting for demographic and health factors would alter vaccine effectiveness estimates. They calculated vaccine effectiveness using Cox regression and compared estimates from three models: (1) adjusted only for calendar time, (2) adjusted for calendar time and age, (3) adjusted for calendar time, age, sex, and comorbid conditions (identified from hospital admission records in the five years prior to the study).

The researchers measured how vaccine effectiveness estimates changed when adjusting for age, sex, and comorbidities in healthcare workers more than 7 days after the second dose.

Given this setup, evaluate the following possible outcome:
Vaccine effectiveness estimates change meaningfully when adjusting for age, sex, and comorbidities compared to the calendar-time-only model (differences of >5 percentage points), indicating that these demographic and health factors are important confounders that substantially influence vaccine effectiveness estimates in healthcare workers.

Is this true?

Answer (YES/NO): NO